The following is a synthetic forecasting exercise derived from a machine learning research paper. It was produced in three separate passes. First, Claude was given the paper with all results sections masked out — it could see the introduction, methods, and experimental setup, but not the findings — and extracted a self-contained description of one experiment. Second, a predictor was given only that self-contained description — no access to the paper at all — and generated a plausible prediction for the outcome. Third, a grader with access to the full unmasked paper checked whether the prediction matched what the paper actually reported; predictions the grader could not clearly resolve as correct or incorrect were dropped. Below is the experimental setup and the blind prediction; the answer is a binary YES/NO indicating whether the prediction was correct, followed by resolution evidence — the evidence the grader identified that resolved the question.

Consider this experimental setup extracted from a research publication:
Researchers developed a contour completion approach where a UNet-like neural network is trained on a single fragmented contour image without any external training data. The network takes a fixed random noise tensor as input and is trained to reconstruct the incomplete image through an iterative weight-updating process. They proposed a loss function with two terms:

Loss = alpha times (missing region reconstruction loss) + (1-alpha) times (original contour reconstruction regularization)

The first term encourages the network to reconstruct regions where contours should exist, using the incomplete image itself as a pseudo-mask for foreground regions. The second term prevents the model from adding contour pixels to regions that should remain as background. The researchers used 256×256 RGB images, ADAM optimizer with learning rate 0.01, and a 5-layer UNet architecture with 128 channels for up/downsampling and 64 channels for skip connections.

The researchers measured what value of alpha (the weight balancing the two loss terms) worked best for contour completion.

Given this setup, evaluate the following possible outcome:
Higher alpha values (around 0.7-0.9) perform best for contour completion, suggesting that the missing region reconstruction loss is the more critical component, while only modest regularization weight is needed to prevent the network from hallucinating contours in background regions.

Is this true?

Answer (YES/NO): NO